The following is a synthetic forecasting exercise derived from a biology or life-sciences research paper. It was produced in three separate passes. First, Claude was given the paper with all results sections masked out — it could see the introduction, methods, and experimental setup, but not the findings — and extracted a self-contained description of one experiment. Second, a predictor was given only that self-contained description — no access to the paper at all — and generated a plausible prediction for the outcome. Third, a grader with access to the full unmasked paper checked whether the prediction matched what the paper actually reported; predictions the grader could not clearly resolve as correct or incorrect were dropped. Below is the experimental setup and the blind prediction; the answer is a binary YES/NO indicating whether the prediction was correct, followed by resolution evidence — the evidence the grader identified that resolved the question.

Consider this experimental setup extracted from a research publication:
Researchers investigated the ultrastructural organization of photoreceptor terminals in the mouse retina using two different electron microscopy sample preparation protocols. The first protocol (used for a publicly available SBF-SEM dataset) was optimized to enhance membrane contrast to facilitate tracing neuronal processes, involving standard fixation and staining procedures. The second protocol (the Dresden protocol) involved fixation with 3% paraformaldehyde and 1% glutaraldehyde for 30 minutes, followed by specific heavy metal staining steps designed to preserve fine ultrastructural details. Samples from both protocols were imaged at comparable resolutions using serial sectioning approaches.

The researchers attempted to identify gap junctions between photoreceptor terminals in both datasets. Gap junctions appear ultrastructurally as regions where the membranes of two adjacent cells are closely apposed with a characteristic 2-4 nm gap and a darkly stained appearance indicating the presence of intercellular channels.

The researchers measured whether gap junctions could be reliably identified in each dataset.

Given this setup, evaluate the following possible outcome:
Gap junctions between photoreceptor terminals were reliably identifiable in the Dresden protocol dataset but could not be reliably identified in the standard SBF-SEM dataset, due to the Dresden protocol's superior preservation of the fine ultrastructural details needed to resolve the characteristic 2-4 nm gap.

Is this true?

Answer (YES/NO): YES